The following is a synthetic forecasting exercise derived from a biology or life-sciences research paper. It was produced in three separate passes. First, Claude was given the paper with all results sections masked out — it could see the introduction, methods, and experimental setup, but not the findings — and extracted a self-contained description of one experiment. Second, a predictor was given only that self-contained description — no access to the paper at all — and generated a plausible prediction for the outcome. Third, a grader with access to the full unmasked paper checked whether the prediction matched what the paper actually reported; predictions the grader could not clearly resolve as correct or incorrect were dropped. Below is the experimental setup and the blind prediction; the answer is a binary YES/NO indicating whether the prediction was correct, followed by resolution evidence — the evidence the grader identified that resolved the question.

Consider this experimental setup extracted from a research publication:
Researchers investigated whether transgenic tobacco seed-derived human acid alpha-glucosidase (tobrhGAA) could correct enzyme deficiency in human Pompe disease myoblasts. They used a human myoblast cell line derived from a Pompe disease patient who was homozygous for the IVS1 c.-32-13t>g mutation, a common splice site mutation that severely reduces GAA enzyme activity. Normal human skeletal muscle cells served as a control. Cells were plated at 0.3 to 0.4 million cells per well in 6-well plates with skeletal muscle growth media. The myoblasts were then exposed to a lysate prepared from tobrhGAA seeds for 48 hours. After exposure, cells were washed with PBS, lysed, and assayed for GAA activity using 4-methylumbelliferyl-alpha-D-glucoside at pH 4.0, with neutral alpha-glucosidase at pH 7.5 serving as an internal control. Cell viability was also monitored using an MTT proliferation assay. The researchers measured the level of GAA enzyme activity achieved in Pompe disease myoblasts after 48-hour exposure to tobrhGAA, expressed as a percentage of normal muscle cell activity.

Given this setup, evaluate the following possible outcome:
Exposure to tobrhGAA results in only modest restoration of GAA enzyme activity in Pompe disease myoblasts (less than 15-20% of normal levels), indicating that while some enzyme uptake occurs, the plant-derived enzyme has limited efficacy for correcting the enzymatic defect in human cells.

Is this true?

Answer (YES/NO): NO